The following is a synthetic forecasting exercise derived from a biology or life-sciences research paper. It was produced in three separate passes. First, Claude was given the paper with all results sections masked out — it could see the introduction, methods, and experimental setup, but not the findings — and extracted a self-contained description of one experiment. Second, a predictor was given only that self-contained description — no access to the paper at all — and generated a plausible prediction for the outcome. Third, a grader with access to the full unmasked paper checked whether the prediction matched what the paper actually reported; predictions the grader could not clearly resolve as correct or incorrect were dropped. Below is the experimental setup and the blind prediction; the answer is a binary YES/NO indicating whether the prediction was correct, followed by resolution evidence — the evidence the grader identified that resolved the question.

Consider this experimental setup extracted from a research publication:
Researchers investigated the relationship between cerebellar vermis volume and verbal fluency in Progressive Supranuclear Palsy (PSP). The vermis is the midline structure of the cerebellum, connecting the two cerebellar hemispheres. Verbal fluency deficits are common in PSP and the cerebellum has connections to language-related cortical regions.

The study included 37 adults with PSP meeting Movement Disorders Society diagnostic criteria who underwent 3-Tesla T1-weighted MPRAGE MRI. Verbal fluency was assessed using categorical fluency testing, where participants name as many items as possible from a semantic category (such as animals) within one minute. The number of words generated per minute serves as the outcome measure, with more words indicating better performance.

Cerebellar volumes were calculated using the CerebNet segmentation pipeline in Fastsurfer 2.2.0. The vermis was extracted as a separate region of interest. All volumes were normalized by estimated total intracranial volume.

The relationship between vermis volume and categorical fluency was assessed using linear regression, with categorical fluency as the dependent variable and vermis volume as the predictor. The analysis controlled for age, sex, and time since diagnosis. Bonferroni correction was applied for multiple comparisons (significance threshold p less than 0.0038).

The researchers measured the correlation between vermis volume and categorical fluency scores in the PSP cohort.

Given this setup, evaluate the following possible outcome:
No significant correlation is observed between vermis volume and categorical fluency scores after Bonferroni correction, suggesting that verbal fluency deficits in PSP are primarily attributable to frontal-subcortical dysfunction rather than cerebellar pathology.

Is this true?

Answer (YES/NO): NO